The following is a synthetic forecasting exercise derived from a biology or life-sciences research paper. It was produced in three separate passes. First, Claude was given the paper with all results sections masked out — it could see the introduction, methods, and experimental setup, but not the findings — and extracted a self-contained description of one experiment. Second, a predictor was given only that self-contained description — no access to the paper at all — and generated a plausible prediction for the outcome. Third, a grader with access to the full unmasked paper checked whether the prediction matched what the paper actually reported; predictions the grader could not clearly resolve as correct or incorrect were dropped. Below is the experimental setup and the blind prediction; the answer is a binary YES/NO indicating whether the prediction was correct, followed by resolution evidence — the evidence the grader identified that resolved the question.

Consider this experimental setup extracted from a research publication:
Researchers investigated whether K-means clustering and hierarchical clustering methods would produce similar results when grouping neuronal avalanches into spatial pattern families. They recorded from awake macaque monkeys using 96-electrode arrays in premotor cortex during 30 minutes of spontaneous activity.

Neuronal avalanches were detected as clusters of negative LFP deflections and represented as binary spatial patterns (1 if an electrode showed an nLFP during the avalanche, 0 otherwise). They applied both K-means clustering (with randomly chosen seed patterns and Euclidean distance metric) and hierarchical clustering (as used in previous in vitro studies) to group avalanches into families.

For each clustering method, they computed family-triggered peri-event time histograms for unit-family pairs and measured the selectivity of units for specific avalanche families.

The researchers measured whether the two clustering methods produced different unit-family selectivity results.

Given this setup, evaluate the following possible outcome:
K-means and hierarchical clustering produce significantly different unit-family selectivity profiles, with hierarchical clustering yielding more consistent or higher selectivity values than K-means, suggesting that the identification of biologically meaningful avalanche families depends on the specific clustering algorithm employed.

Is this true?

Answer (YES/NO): NO